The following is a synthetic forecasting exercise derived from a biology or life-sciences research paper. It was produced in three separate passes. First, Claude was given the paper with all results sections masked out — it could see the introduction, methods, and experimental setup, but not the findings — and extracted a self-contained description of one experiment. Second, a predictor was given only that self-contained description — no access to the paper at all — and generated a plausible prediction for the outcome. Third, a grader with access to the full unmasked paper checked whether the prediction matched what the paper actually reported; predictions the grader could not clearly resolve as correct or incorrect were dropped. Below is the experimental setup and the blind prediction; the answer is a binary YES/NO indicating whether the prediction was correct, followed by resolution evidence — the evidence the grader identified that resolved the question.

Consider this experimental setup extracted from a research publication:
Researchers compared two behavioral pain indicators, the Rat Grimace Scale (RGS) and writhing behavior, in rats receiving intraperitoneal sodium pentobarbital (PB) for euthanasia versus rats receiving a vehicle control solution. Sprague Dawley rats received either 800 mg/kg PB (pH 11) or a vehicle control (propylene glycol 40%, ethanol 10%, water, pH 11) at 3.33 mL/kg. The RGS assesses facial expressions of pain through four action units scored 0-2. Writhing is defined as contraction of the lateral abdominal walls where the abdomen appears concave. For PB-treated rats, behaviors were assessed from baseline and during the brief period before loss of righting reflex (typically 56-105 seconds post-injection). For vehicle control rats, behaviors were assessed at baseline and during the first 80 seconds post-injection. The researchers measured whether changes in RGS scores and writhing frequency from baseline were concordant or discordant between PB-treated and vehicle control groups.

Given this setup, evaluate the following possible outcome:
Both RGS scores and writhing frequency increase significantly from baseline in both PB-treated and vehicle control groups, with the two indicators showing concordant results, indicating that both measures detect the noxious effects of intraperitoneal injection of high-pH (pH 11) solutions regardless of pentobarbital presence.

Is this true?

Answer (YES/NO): NO